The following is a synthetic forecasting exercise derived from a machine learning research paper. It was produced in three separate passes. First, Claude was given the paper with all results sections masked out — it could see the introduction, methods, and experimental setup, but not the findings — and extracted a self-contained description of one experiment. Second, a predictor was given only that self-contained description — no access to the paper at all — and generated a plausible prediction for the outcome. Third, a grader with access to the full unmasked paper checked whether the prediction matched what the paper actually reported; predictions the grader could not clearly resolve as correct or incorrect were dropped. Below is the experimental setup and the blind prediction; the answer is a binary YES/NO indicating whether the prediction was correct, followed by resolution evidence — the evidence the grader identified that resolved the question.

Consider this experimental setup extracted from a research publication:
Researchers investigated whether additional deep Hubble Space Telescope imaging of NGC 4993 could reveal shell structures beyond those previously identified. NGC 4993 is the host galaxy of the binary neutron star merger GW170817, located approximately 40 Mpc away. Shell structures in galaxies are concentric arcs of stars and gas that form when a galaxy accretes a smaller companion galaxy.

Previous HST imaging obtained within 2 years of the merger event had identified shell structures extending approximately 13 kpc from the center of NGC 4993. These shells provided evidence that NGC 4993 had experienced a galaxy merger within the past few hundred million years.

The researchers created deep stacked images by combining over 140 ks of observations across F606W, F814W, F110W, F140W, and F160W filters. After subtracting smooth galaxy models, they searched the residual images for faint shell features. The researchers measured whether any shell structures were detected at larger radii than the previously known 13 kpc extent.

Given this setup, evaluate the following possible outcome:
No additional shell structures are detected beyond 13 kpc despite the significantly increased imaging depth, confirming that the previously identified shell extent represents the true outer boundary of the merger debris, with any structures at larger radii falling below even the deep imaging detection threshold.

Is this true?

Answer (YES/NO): NO